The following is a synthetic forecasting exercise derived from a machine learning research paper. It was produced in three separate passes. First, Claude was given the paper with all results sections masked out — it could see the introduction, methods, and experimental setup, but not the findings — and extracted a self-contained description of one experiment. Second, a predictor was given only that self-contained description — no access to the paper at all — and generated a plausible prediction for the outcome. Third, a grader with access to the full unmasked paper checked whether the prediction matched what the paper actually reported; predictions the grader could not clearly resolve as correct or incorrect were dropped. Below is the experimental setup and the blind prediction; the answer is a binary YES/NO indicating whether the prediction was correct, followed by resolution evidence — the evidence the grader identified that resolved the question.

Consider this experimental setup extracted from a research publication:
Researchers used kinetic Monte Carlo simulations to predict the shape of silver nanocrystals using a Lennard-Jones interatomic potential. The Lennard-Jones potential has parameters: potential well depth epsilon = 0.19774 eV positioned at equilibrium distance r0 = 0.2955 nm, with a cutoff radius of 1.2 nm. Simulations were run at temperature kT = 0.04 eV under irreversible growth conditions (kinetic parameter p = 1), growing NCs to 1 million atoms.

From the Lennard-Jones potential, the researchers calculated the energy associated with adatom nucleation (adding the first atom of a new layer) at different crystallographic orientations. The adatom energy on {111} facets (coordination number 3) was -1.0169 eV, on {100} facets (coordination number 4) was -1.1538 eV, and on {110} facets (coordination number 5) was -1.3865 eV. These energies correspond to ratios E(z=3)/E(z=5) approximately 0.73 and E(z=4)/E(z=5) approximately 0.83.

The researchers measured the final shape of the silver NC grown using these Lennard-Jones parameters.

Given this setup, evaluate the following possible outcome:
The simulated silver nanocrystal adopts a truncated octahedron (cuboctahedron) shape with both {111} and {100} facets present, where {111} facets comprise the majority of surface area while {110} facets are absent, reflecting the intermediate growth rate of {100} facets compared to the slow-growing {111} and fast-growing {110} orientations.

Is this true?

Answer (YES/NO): NO